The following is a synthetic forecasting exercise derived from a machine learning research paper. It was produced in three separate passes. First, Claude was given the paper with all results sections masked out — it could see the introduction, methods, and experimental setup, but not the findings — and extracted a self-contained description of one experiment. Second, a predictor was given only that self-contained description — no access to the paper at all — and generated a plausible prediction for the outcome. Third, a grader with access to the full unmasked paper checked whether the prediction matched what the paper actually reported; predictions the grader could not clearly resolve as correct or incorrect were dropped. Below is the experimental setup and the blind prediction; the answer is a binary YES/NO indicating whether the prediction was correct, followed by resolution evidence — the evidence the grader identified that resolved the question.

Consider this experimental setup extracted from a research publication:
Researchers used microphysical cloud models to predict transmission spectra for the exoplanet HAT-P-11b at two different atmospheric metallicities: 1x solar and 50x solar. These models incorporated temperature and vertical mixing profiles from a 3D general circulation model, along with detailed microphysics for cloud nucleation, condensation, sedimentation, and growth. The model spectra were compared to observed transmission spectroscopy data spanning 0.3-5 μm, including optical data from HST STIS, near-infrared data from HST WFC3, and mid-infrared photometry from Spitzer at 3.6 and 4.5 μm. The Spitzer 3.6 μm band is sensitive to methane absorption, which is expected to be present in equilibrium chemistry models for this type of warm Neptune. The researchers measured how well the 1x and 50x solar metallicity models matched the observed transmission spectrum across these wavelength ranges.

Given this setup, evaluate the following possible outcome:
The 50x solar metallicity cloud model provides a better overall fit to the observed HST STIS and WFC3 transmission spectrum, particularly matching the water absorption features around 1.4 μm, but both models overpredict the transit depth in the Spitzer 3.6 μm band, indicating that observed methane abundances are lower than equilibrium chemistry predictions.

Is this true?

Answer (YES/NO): NO